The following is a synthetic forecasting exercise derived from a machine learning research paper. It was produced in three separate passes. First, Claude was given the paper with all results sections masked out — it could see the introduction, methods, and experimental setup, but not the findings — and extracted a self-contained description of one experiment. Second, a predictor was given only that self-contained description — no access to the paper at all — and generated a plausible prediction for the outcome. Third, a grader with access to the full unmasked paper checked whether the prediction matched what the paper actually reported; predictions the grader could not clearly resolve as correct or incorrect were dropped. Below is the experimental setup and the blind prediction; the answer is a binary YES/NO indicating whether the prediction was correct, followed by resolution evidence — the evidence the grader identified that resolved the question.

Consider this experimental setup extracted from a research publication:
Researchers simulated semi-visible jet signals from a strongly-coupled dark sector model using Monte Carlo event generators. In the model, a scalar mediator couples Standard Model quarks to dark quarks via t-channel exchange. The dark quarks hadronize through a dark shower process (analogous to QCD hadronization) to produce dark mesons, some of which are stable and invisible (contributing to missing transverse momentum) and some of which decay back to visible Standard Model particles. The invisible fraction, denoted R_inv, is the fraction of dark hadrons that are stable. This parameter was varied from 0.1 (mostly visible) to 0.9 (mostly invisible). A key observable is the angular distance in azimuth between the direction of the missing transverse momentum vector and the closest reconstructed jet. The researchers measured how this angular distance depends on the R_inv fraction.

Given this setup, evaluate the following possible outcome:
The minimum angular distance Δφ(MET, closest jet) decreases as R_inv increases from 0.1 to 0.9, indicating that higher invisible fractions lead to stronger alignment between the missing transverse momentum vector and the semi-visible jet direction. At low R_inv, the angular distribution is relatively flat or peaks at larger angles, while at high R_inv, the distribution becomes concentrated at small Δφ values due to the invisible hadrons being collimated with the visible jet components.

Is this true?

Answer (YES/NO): YES